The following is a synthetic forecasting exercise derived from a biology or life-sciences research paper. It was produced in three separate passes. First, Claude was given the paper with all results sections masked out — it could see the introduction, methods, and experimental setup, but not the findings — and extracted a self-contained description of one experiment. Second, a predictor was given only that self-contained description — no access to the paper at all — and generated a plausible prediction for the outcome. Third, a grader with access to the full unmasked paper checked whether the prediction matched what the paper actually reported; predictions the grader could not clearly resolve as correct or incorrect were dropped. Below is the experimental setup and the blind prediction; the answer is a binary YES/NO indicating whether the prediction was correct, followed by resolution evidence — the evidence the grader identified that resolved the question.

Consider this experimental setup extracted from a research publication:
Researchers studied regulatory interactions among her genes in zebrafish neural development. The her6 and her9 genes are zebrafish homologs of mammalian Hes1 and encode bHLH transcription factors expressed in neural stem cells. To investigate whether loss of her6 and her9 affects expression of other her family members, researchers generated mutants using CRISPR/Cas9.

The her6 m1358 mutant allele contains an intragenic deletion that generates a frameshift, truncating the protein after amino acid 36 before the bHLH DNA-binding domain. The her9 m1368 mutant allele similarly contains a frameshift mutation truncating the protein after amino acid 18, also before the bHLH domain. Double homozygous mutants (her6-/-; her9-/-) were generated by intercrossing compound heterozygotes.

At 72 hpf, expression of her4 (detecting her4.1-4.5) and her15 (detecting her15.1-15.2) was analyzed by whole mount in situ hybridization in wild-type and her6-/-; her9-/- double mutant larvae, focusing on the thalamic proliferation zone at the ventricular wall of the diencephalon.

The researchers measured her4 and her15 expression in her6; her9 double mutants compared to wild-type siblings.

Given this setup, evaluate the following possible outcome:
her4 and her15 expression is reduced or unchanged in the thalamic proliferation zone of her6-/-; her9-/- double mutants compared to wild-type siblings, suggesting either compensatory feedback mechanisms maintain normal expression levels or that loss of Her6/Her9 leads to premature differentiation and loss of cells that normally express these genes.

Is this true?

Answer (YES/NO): NO